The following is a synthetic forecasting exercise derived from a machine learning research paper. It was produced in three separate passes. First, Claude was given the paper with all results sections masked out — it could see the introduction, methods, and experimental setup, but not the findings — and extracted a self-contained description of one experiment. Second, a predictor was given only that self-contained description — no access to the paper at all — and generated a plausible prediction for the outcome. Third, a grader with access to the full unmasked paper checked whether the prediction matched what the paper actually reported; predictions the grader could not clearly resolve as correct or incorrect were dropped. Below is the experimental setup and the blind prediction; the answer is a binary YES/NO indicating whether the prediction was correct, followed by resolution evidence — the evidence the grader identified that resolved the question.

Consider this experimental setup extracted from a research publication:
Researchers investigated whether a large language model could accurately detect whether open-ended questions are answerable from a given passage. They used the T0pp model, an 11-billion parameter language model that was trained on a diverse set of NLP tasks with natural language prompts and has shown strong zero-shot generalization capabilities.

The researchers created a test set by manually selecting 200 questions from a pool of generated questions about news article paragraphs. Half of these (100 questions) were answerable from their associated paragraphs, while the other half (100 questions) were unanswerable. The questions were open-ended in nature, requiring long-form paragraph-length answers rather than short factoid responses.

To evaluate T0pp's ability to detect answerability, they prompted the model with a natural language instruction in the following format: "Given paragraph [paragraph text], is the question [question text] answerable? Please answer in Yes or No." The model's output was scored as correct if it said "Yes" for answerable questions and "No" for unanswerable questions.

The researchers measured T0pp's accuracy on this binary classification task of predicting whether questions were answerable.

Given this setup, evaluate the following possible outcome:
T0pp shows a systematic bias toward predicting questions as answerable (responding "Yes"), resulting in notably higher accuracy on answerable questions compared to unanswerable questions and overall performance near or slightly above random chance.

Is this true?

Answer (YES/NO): NO